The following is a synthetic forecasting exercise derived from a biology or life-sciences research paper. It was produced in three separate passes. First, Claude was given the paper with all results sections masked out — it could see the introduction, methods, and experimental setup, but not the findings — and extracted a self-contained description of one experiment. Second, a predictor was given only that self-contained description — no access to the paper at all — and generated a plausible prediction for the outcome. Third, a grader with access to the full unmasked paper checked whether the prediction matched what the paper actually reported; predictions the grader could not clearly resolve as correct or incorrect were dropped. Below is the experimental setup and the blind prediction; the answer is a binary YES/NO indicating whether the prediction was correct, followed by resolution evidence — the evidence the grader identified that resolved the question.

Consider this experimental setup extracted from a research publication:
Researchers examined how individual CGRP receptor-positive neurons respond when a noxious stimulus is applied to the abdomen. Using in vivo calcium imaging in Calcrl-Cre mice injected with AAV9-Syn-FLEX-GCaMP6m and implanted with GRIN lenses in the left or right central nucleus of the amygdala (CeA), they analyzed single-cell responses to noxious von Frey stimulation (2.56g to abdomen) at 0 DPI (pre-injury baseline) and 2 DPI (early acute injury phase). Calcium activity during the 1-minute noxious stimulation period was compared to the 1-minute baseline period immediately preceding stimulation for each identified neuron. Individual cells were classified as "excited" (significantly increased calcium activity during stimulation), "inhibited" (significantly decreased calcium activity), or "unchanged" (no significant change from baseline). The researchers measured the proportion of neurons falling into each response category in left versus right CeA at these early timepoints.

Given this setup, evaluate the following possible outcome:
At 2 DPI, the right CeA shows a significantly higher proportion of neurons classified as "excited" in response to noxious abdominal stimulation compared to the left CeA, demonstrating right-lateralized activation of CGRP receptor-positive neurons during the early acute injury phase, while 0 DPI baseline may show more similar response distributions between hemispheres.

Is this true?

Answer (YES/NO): NO